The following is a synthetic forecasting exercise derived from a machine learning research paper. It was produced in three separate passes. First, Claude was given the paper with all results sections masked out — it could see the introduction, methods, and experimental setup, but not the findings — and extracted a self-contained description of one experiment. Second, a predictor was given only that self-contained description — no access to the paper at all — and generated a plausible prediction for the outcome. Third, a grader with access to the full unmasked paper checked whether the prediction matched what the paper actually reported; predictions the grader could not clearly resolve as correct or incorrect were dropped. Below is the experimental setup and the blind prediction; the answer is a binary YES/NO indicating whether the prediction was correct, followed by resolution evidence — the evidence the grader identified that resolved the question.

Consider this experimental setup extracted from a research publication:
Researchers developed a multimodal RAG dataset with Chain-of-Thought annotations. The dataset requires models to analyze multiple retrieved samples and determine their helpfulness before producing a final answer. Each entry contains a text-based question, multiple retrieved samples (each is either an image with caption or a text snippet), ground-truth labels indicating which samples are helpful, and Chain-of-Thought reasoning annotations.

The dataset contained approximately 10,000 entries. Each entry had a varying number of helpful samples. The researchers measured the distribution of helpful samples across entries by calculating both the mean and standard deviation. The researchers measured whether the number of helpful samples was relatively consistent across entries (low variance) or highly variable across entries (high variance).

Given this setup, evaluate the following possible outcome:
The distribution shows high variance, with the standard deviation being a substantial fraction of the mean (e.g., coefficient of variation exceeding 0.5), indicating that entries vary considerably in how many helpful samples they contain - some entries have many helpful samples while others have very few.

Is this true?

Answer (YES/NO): YES